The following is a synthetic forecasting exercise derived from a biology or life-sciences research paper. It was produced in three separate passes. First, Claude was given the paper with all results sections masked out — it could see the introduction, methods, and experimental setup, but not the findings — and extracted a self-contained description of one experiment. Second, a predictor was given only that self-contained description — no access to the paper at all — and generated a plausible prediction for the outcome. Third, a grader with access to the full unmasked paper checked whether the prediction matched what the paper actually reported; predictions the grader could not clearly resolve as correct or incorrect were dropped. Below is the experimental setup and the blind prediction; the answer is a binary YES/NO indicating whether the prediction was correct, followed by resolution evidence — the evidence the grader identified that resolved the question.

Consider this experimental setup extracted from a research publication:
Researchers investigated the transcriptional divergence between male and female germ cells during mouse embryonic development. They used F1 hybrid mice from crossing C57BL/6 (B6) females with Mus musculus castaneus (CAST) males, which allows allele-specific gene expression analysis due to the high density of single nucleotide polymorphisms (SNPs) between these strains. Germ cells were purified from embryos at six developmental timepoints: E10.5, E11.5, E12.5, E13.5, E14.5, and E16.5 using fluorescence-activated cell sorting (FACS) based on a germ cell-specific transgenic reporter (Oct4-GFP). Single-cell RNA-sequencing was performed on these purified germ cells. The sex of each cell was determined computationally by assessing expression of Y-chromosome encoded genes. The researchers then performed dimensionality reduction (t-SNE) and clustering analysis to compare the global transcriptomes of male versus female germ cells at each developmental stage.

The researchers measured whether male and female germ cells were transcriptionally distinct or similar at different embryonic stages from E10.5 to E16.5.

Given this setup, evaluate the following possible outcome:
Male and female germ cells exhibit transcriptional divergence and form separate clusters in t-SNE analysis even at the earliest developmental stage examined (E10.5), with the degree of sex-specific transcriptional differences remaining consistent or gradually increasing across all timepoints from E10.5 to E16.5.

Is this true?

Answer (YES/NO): NO